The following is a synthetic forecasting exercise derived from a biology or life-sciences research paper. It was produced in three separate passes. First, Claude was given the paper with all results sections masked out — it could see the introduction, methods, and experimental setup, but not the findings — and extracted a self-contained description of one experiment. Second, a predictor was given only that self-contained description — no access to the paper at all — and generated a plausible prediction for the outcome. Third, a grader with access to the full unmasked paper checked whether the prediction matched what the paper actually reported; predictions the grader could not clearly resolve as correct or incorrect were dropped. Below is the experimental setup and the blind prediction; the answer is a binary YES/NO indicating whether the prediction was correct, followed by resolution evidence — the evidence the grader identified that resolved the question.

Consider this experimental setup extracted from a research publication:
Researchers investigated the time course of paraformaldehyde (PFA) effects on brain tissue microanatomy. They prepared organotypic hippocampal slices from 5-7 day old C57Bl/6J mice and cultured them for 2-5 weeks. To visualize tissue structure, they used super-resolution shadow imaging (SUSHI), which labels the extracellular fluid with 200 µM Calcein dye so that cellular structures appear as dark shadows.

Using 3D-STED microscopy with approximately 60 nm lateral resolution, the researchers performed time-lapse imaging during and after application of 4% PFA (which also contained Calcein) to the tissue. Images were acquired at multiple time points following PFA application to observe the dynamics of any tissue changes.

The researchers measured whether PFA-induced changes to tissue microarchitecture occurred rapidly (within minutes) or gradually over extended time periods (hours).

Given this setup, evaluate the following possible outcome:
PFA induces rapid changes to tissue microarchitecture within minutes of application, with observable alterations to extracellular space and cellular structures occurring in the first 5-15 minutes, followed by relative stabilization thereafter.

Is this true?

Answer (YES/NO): NO